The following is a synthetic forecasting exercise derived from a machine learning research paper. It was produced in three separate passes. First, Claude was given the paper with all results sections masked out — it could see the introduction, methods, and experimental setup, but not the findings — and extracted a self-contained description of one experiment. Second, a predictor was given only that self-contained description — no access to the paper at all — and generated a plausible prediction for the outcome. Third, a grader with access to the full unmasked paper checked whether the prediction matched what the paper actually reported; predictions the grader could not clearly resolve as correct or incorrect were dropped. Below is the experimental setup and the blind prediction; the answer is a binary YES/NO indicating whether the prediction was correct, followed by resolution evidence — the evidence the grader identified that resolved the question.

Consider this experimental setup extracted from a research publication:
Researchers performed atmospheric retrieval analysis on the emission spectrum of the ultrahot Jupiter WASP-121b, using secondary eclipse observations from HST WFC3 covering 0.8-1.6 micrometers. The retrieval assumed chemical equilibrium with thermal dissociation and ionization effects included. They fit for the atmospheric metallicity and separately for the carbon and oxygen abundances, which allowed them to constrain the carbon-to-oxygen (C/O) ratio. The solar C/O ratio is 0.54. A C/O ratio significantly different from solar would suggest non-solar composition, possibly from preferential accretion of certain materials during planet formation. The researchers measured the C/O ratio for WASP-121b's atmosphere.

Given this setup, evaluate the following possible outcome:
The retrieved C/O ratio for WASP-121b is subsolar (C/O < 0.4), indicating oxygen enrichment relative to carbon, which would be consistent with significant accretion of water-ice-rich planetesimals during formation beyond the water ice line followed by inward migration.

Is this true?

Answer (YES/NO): NO